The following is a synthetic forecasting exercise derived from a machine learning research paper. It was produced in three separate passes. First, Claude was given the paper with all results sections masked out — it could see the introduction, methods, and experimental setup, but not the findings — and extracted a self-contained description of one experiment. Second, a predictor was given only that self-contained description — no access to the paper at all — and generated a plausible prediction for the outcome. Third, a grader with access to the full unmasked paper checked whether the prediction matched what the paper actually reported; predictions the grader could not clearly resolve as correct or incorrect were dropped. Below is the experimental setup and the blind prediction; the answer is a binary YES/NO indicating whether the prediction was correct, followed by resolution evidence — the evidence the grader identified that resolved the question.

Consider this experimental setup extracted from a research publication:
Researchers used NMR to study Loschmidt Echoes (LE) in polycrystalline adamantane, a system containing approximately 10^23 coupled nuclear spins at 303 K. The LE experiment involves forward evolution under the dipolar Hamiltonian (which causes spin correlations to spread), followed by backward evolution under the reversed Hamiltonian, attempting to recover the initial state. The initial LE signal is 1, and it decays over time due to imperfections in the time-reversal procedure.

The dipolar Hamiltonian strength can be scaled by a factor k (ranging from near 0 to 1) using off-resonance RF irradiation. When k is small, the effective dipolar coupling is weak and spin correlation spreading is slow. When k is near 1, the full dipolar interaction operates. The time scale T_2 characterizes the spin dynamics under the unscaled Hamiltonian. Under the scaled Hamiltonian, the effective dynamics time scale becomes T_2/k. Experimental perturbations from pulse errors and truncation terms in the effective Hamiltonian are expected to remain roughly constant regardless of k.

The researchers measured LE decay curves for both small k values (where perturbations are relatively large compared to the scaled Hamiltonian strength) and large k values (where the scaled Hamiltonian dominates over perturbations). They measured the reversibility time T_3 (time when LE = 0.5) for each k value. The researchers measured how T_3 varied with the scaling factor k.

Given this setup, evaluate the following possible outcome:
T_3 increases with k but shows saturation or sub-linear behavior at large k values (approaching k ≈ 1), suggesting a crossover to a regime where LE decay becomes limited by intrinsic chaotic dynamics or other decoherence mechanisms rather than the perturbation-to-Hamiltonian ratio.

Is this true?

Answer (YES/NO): NO